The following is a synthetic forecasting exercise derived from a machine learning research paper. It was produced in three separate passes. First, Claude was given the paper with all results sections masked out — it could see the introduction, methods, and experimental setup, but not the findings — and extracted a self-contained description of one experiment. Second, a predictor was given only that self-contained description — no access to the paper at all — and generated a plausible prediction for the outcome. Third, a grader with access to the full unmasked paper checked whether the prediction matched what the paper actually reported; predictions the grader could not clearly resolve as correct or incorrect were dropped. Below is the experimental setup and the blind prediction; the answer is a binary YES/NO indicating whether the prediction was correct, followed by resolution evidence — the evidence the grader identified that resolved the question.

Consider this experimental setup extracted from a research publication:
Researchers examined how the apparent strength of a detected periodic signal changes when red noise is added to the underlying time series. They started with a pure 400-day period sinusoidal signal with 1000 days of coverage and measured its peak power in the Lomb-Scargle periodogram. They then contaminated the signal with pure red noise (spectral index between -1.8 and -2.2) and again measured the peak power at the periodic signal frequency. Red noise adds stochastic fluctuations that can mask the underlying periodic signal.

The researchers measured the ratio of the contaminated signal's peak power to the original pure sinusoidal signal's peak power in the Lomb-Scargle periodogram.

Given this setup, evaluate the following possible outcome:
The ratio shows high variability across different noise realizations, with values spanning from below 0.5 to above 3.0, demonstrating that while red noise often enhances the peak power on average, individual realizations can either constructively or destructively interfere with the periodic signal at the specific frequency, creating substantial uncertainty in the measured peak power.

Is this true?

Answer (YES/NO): NO